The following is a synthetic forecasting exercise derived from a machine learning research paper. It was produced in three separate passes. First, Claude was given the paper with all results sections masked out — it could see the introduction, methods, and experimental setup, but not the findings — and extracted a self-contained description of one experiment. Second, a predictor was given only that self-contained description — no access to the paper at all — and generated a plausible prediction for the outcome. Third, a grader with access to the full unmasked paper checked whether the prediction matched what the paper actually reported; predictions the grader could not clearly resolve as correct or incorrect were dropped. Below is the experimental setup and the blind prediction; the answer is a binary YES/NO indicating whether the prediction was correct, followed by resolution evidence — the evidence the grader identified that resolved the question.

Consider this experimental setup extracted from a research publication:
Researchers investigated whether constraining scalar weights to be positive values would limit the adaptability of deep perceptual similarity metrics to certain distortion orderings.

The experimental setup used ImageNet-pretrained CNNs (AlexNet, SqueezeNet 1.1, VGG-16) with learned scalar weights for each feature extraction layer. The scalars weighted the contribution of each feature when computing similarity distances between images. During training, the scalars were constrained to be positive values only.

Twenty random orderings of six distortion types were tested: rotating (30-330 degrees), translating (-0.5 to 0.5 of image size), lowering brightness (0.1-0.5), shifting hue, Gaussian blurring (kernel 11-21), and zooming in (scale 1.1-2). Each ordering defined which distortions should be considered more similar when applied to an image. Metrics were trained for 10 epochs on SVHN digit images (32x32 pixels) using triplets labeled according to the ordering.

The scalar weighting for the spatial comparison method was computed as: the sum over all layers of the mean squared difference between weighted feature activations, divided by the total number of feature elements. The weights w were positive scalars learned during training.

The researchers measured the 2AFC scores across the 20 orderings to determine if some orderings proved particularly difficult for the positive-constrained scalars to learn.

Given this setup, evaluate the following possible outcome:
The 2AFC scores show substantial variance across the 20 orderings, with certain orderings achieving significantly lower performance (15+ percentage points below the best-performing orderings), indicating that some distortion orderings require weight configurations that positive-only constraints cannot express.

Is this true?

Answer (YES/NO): YES